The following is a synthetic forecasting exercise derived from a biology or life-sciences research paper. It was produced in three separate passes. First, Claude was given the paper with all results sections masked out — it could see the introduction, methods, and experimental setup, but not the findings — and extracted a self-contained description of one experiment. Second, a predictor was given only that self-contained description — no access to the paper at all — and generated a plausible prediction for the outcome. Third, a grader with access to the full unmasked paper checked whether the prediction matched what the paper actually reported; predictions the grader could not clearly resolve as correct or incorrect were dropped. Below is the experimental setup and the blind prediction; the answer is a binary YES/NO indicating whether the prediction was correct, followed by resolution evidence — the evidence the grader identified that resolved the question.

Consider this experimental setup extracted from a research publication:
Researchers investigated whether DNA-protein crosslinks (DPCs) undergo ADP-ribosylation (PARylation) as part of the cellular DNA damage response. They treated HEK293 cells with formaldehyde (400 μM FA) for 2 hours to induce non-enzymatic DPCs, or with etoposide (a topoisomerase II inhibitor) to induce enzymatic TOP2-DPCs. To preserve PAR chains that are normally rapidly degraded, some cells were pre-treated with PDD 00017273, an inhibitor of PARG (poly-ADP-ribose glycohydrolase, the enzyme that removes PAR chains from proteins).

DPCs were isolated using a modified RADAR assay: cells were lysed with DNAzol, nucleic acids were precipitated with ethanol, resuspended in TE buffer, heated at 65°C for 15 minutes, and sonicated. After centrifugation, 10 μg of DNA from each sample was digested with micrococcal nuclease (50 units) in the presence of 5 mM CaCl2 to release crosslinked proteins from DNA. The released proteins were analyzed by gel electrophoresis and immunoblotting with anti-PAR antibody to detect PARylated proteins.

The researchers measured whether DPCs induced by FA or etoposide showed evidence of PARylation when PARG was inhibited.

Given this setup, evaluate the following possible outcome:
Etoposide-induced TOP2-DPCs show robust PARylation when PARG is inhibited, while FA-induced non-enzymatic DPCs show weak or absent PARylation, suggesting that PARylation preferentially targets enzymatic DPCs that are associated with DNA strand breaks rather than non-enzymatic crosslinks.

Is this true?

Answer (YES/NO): NO